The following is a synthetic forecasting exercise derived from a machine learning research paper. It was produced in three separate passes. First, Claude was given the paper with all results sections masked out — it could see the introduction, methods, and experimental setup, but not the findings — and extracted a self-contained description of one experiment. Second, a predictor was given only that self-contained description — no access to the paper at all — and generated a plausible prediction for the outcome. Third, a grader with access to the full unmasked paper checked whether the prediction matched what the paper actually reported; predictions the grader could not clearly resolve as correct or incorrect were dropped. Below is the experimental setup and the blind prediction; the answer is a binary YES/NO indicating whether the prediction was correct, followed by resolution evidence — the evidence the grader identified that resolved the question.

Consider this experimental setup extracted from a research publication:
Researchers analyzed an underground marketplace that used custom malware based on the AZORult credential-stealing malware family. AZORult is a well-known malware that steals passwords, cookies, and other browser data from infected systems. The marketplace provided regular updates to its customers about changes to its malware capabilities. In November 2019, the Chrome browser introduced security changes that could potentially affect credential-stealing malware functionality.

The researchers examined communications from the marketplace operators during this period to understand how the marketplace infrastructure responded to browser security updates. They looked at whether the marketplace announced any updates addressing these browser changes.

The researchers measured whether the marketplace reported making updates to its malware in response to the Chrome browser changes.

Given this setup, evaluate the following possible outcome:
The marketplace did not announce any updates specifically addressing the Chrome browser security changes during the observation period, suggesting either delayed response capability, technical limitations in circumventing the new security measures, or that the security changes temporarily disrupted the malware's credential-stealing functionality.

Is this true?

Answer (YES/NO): NO